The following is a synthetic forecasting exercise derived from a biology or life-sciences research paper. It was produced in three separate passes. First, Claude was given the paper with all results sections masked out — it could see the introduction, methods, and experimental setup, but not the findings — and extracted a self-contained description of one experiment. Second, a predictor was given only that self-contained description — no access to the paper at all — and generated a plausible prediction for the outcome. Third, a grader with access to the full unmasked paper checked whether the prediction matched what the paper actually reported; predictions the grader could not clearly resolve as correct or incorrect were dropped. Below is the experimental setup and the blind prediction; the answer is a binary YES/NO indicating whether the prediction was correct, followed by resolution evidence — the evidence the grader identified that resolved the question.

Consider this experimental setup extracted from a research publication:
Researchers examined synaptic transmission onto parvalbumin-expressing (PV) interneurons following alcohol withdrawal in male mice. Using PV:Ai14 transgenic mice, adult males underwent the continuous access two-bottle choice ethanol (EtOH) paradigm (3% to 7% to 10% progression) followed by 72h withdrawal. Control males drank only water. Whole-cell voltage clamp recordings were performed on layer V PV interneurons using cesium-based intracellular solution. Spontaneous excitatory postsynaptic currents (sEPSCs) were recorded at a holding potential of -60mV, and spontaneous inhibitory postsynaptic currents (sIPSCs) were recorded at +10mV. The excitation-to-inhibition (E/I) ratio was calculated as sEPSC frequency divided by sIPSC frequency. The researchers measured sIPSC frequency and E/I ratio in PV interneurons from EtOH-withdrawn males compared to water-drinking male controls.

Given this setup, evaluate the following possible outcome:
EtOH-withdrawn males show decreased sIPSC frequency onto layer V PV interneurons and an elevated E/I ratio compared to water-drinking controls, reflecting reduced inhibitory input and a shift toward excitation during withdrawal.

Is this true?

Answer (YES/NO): YES